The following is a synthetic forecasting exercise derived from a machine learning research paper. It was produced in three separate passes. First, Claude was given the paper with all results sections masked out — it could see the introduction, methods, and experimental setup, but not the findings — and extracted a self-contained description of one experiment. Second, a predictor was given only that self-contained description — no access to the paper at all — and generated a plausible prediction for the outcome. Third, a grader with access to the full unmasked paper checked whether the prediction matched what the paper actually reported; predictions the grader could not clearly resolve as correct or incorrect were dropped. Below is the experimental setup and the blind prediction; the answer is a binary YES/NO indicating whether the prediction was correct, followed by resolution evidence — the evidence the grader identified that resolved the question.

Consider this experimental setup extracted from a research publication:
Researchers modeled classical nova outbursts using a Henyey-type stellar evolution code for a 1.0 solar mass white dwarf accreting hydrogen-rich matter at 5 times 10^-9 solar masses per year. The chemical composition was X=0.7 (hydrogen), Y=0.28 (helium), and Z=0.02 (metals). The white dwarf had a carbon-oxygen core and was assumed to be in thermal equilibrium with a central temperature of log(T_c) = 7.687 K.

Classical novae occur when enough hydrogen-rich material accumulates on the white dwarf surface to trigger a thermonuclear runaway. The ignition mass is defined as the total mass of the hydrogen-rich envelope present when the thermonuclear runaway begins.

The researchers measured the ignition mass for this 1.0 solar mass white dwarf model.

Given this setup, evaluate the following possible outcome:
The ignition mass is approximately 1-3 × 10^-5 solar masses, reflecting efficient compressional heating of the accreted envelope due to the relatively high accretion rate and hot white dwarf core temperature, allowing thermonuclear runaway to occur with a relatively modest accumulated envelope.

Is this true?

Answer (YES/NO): NO